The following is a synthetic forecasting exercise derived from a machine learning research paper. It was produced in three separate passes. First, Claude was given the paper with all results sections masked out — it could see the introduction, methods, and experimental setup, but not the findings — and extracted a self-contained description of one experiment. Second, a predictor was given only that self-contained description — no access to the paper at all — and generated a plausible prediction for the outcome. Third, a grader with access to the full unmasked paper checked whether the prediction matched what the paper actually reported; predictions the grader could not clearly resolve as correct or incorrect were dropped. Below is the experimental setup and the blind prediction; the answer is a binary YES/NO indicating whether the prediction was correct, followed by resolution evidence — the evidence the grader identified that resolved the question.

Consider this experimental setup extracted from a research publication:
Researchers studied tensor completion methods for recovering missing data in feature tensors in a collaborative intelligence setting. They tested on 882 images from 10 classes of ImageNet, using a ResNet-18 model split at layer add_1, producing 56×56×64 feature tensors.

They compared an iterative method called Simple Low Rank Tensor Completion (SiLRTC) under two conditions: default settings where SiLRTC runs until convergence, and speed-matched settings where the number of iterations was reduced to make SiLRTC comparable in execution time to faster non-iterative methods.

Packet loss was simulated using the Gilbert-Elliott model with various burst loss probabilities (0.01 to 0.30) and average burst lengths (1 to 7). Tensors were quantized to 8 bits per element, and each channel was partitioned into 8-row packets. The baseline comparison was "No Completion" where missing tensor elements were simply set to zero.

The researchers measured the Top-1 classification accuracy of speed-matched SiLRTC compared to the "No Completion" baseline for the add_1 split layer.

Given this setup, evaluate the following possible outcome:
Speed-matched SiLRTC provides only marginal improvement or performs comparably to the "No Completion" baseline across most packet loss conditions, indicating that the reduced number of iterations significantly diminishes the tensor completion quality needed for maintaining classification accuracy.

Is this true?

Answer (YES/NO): NO